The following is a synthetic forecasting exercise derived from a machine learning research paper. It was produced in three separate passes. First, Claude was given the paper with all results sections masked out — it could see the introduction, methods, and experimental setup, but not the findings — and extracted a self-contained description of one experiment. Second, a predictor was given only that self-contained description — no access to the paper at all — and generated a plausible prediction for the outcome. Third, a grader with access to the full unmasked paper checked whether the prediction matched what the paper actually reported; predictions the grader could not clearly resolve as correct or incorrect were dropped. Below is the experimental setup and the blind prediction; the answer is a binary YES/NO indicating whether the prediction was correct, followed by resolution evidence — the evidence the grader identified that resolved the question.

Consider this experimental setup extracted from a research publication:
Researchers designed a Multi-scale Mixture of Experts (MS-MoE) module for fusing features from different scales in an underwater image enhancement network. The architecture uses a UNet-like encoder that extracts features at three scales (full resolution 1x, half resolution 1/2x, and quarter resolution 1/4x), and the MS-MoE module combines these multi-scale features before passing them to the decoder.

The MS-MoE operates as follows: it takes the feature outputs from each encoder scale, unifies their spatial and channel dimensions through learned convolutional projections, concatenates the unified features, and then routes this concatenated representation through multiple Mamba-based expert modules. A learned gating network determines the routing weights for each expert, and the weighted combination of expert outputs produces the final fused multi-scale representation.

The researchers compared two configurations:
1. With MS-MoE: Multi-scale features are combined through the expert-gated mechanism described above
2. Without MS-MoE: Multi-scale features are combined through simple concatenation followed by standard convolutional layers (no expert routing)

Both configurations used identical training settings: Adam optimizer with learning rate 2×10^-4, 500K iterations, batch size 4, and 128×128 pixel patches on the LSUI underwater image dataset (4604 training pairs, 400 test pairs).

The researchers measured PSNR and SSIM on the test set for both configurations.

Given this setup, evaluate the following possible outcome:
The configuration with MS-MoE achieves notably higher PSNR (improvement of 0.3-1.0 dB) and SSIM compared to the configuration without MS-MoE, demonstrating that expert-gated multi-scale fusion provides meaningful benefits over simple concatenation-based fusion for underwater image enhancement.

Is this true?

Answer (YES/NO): NO